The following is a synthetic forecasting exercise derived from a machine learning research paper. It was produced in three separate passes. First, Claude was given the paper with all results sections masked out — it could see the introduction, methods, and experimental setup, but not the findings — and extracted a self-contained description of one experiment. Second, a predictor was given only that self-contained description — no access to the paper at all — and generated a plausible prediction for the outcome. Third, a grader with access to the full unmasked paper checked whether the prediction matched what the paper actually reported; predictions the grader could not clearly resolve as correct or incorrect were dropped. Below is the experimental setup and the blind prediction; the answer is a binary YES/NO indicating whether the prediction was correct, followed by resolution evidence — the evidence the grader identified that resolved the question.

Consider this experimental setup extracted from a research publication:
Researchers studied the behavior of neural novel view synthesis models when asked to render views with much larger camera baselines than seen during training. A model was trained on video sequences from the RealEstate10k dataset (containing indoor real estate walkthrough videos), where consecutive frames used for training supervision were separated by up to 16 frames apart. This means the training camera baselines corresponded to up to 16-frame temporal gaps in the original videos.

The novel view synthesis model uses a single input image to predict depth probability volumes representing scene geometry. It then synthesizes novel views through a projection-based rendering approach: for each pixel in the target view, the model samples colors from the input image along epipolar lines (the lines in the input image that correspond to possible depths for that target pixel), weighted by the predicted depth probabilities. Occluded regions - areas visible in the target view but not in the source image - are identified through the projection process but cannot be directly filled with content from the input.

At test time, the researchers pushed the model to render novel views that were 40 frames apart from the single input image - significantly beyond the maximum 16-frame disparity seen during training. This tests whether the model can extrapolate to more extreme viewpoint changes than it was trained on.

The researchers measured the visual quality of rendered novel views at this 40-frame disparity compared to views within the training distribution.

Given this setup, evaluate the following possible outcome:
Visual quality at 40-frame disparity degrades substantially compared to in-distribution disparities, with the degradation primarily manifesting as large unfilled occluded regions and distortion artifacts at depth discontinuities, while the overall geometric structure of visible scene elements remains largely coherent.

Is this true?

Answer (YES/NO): NO